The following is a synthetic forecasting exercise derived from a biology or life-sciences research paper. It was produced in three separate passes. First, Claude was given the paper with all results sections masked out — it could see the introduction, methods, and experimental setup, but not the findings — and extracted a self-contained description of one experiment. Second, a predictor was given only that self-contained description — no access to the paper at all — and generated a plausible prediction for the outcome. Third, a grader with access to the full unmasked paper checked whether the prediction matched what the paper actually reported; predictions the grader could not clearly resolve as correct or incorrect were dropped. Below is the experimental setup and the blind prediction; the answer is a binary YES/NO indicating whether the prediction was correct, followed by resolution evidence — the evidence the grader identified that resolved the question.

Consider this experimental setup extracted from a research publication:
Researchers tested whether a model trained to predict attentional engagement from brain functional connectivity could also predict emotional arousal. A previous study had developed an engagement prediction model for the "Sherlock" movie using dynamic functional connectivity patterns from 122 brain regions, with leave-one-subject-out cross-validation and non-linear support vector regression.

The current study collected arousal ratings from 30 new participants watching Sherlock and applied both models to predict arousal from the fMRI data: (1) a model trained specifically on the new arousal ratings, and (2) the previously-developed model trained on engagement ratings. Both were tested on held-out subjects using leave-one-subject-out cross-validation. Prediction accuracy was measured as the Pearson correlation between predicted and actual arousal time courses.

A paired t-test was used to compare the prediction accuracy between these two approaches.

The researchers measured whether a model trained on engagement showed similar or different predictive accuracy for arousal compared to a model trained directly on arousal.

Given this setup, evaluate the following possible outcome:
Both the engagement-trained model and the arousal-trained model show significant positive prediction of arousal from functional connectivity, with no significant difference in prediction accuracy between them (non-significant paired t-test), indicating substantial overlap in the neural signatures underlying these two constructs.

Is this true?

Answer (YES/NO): NO